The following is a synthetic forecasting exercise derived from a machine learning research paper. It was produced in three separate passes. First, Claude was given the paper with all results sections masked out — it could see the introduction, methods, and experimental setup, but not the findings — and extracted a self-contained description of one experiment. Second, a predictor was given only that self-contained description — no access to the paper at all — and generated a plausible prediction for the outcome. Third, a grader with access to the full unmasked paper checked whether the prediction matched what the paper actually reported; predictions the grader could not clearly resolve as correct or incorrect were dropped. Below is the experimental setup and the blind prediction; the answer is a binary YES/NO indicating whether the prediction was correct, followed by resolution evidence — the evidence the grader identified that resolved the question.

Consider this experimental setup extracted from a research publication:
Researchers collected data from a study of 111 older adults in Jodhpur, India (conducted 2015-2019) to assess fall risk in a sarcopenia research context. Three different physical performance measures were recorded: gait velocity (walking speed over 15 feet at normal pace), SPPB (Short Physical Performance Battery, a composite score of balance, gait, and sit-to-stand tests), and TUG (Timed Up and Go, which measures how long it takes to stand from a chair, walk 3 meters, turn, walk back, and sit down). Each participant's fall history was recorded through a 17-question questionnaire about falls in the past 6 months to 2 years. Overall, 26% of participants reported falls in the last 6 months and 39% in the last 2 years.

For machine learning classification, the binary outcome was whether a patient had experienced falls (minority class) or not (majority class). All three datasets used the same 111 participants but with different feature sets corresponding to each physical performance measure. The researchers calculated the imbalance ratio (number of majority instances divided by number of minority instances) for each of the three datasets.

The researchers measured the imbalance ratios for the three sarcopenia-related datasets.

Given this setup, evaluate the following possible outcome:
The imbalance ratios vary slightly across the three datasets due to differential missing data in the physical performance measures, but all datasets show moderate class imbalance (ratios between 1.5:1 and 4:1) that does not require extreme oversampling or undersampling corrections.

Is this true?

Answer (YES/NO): NO